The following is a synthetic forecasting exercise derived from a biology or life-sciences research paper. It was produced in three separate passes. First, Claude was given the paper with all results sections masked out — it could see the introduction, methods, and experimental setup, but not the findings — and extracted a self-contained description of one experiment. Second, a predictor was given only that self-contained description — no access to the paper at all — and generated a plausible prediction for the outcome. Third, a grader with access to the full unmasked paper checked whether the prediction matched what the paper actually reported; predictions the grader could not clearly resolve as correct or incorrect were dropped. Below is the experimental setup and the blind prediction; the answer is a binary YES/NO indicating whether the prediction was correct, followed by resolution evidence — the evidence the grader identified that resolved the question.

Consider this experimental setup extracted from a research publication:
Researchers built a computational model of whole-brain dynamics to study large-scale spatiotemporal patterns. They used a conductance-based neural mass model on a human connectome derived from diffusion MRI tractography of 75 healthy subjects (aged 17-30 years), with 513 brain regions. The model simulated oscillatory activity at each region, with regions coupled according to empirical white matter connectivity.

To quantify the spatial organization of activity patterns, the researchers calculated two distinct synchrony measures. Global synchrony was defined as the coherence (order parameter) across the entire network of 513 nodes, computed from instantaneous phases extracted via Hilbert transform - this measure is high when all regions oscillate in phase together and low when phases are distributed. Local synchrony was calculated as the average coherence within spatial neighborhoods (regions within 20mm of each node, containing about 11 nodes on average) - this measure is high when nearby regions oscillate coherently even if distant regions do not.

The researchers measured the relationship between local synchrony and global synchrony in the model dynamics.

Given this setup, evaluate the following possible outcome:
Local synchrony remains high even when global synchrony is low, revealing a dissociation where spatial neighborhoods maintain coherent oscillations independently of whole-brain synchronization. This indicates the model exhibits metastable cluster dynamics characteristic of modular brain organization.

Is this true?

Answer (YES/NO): NO